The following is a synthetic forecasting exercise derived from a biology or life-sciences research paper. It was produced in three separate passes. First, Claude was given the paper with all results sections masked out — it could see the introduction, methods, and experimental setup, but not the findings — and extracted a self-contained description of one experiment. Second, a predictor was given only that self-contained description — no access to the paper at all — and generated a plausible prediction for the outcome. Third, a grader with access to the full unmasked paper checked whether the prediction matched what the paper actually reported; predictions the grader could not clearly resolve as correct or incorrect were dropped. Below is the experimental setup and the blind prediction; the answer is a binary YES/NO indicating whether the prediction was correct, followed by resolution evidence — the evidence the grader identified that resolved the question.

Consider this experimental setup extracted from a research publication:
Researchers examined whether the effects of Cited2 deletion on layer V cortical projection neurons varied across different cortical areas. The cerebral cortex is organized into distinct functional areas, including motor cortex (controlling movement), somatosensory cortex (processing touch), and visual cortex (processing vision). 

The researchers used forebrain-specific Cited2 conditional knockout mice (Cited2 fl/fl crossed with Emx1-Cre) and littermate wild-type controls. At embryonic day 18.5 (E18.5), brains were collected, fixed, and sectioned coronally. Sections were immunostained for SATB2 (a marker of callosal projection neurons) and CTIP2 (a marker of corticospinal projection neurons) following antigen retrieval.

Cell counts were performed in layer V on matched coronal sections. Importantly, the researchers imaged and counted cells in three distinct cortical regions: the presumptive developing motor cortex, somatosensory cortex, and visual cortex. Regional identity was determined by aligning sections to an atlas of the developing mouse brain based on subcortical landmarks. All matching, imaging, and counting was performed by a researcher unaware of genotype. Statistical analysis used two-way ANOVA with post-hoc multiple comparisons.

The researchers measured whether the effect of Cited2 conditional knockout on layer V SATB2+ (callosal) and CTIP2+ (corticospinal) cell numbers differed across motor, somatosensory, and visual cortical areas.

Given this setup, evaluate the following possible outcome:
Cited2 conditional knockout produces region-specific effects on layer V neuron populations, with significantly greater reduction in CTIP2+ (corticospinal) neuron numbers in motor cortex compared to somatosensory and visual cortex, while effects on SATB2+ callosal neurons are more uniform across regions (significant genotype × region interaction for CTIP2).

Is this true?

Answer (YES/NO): NO